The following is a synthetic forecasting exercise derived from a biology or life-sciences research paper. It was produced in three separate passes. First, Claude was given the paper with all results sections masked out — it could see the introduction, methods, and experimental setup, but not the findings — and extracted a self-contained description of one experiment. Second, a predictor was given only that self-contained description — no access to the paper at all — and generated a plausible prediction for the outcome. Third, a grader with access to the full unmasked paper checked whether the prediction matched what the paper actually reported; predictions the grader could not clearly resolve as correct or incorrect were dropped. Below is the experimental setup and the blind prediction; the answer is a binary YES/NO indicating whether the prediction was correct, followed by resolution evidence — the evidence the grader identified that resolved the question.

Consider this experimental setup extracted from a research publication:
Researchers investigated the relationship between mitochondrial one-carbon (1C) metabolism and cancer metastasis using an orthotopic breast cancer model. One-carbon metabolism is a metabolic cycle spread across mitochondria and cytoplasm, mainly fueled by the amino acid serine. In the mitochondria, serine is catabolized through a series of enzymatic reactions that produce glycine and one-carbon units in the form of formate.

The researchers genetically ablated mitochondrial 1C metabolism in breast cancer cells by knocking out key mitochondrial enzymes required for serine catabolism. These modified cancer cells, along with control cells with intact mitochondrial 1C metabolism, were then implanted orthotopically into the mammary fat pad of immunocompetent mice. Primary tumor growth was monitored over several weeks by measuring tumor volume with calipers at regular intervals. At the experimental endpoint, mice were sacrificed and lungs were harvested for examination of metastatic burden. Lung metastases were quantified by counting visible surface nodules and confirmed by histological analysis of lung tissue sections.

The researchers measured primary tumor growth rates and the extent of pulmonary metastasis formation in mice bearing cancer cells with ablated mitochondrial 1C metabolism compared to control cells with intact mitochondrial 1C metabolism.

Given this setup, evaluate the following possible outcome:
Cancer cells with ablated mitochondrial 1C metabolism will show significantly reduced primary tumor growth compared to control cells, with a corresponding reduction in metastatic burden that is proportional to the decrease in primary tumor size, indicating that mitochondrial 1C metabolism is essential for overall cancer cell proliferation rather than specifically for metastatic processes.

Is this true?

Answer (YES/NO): NO